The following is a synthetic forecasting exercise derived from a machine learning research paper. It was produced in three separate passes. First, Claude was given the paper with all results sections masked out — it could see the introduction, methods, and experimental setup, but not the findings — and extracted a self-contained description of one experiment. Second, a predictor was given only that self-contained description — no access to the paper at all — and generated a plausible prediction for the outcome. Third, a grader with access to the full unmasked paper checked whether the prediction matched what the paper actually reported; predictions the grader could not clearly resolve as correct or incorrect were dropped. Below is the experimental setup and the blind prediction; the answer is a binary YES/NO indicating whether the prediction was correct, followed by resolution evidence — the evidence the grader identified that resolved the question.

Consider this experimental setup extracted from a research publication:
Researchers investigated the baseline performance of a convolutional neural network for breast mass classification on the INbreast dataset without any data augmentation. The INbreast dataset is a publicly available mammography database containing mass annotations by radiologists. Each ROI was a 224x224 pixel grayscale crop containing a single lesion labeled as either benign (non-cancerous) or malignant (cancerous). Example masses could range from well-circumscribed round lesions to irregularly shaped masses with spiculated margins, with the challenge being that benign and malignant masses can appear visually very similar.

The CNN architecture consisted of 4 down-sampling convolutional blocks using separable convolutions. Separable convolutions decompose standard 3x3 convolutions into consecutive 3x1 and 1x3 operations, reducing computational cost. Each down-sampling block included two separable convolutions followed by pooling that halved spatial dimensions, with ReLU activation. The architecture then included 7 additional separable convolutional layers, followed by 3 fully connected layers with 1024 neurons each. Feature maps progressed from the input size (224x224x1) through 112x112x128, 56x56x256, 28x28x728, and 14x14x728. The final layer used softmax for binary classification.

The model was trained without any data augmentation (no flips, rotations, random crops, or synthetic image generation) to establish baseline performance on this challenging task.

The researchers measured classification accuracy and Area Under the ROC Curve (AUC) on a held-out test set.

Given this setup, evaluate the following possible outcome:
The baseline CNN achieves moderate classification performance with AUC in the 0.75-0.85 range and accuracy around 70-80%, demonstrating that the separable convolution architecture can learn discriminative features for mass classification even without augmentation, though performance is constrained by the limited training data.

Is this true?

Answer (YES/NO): NO